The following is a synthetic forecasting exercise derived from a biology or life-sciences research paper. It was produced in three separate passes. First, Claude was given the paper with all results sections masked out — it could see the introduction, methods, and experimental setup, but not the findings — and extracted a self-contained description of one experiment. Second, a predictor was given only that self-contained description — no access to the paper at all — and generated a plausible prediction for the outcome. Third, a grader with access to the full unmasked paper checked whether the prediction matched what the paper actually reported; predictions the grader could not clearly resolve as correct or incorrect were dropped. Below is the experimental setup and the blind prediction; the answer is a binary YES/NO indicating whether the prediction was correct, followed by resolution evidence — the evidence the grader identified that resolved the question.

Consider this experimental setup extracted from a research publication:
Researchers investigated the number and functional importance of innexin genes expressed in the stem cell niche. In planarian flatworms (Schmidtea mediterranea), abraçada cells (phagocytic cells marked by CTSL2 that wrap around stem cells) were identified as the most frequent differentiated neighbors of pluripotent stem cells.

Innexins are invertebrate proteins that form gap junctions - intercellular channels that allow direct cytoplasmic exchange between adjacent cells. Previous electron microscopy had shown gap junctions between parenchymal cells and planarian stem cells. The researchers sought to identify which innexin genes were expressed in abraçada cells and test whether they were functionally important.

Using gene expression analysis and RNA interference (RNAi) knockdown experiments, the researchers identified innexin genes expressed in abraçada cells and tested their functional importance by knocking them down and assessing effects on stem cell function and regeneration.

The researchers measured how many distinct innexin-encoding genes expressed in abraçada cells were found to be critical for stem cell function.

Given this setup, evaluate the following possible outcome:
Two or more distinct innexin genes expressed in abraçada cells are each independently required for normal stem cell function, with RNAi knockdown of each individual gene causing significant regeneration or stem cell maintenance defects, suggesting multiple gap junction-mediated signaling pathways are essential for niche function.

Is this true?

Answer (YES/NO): YES